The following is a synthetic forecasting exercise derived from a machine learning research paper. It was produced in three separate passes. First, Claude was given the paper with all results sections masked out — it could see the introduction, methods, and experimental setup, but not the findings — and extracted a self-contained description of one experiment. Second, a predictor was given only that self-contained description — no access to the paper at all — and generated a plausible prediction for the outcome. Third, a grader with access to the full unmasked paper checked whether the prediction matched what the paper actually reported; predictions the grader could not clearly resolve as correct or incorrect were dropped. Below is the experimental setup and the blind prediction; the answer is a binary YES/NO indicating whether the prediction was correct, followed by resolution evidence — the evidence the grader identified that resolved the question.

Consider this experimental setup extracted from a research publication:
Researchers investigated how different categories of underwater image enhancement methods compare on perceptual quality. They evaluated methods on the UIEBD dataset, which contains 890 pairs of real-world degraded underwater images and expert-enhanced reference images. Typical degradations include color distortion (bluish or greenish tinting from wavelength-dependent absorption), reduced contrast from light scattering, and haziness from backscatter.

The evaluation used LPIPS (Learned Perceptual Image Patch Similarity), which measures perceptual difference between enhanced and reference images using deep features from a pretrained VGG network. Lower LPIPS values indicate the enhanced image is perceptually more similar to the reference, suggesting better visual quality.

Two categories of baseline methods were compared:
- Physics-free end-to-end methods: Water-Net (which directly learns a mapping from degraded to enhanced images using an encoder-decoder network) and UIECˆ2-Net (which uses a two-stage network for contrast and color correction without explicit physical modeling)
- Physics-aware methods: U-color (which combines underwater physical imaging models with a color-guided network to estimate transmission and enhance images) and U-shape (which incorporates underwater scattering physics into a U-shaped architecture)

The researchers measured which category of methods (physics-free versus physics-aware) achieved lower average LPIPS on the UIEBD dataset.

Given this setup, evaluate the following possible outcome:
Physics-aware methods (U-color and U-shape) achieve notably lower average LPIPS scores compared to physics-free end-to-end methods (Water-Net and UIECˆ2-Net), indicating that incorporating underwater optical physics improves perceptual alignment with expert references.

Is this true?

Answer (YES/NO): NO